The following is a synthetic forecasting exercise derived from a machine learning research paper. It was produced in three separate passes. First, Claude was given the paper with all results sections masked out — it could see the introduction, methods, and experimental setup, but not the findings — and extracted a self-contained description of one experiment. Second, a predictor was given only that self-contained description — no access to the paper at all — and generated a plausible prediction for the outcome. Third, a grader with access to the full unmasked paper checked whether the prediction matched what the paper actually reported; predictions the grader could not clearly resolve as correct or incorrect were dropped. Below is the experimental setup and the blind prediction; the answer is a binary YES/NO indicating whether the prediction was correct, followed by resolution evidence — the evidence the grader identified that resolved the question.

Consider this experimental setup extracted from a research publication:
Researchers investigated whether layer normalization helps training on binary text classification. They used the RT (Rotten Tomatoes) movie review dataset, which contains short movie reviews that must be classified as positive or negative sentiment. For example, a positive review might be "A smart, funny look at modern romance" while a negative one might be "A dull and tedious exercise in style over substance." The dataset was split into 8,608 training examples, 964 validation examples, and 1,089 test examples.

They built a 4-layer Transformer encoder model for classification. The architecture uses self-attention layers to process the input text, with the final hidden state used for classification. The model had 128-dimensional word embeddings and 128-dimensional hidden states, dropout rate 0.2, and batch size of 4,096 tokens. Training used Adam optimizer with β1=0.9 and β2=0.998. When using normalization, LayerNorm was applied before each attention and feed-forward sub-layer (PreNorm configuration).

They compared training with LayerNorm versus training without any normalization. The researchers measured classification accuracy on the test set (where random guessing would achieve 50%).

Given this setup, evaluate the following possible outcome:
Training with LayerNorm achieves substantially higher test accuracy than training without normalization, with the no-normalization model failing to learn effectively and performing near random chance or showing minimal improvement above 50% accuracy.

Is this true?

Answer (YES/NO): NO